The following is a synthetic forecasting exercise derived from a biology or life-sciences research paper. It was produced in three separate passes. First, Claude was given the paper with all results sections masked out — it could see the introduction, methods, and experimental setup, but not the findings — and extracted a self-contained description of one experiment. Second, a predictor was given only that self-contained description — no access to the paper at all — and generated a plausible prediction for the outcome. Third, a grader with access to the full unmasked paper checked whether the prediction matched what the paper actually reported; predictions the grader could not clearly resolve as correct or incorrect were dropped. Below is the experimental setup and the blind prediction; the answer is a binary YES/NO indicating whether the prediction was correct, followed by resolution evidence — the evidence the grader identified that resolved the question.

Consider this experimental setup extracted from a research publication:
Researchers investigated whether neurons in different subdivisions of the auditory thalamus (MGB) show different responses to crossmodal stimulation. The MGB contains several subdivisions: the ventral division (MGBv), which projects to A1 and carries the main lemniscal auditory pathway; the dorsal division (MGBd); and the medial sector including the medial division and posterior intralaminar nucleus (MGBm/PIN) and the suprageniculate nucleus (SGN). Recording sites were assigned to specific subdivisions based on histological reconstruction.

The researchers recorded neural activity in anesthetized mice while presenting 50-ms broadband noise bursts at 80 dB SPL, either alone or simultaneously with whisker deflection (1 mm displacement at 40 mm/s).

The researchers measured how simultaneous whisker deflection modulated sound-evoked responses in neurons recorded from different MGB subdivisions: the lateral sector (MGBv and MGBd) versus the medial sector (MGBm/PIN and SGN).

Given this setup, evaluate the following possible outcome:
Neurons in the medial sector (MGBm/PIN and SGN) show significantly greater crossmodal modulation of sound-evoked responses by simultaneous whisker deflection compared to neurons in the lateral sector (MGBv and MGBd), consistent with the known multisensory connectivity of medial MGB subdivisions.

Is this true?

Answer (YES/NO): NO